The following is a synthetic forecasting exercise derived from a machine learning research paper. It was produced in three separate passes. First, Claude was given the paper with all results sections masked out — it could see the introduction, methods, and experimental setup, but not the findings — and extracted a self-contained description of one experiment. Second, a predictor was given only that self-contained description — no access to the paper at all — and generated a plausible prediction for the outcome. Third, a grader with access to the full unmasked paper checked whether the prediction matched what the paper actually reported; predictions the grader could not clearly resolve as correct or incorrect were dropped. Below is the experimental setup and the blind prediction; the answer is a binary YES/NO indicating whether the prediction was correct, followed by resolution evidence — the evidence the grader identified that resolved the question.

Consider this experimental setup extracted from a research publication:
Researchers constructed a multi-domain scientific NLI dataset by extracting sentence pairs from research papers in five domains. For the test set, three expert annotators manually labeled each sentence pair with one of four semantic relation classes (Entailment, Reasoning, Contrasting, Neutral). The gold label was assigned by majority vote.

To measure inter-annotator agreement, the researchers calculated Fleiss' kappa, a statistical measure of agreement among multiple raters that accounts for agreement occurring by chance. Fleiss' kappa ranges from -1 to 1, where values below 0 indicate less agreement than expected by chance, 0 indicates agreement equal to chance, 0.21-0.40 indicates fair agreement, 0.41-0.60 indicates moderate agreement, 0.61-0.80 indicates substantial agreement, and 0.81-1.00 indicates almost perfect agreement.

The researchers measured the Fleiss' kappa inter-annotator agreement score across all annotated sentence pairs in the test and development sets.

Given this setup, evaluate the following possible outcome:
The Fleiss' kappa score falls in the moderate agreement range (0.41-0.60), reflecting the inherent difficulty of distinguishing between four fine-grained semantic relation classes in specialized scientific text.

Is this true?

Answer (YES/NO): NO